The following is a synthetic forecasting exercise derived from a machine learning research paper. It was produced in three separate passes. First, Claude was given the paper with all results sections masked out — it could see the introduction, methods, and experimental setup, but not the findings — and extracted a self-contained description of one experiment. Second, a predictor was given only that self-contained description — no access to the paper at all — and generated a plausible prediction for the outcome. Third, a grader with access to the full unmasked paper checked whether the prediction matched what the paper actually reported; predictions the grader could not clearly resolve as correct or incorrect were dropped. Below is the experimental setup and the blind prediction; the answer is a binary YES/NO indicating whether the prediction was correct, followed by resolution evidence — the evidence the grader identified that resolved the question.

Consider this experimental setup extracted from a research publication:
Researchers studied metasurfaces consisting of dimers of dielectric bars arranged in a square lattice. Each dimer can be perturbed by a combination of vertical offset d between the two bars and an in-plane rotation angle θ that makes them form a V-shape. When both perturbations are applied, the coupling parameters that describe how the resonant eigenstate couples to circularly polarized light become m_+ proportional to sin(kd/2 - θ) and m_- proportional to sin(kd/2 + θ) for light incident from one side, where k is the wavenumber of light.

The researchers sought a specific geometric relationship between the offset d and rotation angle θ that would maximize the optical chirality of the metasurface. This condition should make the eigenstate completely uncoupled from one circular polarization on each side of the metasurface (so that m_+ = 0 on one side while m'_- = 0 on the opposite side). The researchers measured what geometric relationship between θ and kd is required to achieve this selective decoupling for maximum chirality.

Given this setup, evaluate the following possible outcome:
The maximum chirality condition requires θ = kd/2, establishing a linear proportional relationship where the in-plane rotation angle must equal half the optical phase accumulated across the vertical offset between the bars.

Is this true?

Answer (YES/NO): YES